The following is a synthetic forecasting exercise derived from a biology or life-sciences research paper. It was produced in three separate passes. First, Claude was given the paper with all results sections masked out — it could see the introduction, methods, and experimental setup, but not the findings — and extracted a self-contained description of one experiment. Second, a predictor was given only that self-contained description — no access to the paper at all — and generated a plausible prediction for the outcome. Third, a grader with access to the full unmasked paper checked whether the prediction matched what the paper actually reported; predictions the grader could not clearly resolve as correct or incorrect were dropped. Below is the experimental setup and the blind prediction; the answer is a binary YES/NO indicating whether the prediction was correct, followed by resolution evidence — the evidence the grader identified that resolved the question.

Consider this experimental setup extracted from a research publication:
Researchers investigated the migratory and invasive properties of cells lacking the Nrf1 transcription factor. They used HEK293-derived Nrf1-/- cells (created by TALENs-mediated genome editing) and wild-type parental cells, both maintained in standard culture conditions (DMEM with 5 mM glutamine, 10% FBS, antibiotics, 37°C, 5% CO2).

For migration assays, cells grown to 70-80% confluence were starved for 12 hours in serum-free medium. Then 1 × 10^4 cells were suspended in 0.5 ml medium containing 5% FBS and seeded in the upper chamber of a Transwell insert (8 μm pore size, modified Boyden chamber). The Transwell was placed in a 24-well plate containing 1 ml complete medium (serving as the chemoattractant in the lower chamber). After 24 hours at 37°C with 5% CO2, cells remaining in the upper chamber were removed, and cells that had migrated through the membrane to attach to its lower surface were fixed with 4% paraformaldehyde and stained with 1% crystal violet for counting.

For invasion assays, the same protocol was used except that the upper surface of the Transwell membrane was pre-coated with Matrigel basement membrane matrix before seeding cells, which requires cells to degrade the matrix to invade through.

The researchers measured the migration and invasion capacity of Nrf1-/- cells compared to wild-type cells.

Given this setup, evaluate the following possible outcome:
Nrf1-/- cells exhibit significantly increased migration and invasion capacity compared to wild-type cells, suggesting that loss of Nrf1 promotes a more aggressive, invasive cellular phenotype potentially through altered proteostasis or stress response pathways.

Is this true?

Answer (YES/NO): YES